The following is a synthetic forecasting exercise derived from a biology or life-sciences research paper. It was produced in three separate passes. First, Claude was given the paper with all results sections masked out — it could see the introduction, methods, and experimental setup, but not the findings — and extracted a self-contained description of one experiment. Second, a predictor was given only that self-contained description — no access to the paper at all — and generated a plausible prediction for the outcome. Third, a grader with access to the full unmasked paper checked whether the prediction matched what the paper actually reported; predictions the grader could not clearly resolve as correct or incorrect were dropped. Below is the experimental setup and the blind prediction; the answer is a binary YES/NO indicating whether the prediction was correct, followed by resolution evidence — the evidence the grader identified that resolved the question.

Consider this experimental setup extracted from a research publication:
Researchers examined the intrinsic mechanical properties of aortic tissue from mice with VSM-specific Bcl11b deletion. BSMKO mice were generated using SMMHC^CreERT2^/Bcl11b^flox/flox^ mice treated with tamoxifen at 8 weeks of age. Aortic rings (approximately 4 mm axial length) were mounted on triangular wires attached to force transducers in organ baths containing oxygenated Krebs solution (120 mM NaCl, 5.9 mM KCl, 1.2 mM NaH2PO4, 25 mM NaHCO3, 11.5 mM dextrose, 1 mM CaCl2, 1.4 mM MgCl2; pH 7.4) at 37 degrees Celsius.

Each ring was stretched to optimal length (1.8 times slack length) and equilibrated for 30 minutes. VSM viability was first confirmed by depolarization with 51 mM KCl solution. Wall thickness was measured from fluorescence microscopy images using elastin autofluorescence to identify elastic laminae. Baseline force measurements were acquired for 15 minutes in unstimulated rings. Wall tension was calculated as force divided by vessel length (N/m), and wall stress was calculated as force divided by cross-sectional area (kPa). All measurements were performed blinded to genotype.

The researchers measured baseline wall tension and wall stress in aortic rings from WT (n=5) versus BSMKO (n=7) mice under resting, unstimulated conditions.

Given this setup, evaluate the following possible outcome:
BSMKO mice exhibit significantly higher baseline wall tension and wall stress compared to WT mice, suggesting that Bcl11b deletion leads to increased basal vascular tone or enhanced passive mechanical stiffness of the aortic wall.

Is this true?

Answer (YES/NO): YES